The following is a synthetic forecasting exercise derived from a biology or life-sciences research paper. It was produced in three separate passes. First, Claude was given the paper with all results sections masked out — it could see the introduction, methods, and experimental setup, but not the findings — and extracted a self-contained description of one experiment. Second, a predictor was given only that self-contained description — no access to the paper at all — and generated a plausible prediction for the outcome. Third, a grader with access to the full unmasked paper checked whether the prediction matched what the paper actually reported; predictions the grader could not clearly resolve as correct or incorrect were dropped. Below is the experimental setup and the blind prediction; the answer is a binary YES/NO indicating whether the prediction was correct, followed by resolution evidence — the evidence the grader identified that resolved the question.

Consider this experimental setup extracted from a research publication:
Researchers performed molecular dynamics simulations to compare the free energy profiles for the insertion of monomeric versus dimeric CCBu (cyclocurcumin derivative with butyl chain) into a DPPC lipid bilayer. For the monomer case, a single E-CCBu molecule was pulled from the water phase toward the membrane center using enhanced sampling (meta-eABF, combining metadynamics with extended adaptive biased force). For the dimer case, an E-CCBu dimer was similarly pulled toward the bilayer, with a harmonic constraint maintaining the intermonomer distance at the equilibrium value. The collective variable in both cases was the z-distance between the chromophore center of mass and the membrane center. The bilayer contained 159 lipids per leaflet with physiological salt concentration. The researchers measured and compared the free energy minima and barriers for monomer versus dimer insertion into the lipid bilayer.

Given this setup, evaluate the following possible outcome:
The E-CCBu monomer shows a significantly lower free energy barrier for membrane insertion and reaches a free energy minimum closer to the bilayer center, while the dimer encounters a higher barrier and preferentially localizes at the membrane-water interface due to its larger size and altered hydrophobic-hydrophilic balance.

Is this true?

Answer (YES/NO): NO